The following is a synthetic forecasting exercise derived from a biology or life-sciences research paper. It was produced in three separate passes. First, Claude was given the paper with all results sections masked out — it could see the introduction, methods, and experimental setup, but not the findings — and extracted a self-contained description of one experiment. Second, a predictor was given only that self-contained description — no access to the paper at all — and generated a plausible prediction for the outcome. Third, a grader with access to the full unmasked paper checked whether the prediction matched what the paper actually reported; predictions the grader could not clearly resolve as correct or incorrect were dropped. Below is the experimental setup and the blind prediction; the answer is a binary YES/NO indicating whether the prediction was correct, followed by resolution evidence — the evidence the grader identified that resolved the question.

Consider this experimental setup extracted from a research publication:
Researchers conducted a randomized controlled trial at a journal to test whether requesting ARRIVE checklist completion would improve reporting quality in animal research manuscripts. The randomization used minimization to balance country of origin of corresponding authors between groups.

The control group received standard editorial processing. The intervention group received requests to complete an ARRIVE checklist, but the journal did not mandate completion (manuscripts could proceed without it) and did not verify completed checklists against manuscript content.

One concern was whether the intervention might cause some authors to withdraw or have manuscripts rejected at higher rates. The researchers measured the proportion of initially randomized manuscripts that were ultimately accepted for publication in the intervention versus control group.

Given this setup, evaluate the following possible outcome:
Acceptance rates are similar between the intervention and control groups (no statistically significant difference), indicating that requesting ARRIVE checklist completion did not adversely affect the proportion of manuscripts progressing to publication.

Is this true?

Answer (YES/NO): YES